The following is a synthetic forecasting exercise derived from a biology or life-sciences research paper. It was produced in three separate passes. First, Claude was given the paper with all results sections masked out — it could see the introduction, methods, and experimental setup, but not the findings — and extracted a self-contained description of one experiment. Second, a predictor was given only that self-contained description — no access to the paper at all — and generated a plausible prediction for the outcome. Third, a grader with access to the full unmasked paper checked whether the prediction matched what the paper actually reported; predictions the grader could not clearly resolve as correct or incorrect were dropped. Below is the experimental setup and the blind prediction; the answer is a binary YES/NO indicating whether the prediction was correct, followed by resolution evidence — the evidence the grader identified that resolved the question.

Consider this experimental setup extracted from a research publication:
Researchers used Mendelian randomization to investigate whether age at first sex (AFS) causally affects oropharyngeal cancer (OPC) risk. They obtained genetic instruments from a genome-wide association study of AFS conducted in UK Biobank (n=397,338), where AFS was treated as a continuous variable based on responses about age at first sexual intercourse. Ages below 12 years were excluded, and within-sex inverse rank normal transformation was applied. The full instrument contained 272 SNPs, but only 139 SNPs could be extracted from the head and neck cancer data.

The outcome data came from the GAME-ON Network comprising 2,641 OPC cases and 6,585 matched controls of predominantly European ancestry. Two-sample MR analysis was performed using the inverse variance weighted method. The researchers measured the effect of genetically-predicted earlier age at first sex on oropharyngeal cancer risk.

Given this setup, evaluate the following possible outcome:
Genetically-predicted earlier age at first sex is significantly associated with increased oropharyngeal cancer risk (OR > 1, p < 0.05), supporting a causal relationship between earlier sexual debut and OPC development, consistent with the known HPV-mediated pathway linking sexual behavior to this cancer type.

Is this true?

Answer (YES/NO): NO